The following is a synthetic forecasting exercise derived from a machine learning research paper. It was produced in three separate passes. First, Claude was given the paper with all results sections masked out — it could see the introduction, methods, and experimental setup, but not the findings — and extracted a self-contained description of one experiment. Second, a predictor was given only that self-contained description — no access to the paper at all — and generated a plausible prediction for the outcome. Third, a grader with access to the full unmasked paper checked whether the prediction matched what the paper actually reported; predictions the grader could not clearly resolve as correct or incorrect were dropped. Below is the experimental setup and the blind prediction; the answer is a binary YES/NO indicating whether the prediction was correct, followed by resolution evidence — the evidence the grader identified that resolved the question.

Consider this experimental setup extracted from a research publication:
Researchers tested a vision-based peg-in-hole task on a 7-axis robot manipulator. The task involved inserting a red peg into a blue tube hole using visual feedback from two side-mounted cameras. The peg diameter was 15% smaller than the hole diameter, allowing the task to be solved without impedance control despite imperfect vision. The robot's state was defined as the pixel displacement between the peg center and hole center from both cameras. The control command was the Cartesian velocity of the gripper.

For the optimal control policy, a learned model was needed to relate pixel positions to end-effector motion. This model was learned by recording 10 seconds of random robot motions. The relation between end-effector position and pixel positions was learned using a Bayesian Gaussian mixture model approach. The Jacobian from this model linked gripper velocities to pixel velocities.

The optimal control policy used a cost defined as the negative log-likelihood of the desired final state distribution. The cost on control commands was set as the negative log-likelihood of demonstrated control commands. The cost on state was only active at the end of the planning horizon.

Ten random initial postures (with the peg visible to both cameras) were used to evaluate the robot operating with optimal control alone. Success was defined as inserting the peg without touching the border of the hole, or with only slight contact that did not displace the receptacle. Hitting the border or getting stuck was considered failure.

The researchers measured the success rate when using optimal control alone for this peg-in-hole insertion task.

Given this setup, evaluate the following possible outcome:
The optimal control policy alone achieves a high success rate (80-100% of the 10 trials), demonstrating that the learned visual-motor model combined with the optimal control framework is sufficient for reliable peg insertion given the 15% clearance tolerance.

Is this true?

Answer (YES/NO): NO